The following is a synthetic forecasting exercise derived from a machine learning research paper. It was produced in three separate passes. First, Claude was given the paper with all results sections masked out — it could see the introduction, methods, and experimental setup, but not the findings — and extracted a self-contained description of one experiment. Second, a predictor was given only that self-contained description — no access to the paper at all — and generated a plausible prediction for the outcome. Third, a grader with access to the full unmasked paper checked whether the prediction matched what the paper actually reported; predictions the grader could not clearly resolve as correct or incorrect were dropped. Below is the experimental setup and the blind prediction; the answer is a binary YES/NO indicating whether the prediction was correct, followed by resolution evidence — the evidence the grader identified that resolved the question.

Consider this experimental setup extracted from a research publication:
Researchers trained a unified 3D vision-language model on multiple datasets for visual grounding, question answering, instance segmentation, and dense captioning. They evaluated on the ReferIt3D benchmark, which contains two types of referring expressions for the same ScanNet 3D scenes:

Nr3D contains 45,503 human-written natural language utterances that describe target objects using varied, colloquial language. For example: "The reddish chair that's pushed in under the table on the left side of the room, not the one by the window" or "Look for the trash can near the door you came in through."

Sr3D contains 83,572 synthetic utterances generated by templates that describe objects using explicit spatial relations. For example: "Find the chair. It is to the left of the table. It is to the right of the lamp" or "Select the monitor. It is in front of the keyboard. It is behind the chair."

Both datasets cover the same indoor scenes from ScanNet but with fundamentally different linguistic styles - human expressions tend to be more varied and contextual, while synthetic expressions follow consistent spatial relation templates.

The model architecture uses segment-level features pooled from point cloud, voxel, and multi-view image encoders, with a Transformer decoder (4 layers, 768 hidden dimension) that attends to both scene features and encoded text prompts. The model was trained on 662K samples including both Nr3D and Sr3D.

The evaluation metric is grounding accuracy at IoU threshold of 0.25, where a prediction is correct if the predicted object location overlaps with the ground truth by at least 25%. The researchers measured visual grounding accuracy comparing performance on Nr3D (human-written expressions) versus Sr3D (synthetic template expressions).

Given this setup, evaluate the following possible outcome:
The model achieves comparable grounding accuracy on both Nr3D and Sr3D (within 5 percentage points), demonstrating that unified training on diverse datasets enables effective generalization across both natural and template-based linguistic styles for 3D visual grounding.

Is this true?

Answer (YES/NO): NO